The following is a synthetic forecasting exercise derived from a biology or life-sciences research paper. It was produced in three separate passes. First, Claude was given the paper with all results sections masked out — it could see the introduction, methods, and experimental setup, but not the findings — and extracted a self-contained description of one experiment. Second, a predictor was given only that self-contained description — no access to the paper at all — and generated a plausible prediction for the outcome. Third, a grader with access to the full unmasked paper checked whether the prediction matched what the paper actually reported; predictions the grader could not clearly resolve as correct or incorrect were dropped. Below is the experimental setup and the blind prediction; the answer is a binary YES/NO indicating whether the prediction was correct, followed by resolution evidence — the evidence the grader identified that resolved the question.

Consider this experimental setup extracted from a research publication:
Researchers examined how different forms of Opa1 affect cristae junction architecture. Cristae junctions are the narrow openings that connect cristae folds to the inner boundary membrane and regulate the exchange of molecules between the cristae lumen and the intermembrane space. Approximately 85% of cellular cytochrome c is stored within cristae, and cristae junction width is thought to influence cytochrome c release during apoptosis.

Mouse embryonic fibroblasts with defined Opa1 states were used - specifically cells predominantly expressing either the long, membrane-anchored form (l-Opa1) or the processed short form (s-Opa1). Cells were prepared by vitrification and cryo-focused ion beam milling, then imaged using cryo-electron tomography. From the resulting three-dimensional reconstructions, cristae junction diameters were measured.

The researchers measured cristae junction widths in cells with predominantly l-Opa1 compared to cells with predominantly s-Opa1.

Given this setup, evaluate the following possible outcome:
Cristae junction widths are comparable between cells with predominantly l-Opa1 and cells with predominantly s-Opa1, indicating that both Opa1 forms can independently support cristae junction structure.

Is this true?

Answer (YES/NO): NO